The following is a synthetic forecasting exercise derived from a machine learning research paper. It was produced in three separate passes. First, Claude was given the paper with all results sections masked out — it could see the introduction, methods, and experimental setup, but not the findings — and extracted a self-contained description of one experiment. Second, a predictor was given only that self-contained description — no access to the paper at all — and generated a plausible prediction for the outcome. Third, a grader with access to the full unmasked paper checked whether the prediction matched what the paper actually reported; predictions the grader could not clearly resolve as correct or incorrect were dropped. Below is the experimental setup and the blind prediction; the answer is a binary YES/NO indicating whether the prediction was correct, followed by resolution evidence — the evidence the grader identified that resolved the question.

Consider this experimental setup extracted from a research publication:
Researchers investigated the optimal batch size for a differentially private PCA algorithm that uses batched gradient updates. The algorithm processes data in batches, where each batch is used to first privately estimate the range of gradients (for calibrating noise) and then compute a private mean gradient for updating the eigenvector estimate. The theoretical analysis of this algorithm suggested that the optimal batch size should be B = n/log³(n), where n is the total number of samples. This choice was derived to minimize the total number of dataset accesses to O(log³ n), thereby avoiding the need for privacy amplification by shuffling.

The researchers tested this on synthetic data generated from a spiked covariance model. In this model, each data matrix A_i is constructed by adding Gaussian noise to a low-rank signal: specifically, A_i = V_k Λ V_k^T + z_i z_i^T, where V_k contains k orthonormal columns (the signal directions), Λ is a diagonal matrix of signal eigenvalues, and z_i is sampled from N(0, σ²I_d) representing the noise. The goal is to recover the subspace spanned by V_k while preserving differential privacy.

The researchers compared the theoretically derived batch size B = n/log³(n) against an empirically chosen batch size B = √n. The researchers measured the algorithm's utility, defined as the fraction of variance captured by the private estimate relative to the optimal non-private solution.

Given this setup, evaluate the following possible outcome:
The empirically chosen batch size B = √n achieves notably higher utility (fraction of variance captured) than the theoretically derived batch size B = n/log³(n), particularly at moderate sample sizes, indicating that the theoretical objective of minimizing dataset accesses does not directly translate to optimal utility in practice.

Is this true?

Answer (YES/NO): NO